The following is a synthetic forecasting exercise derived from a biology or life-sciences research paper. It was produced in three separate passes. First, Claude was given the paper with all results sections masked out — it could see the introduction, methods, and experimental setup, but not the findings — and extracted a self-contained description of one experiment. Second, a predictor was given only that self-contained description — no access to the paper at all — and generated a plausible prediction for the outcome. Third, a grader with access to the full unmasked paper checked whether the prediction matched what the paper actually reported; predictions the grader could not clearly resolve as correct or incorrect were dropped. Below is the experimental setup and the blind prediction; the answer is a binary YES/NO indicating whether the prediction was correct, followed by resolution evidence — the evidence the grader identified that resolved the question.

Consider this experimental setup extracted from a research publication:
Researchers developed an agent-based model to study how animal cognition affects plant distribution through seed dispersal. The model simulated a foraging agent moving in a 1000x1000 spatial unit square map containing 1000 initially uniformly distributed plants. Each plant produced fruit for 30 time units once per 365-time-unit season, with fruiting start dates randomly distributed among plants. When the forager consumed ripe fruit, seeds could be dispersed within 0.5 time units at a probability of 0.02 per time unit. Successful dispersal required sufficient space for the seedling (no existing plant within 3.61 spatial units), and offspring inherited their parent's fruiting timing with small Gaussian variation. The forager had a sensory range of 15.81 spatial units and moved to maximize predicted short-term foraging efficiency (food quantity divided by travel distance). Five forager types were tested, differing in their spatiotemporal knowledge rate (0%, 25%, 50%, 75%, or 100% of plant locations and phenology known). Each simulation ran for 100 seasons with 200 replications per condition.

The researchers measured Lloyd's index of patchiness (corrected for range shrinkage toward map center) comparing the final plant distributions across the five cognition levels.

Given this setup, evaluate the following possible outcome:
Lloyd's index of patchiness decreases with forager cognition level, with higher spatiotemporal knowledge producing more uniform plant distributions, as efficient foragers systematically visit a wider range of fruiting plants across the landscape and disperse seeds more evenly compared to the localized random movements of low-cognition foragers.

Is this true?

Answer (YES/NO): NO